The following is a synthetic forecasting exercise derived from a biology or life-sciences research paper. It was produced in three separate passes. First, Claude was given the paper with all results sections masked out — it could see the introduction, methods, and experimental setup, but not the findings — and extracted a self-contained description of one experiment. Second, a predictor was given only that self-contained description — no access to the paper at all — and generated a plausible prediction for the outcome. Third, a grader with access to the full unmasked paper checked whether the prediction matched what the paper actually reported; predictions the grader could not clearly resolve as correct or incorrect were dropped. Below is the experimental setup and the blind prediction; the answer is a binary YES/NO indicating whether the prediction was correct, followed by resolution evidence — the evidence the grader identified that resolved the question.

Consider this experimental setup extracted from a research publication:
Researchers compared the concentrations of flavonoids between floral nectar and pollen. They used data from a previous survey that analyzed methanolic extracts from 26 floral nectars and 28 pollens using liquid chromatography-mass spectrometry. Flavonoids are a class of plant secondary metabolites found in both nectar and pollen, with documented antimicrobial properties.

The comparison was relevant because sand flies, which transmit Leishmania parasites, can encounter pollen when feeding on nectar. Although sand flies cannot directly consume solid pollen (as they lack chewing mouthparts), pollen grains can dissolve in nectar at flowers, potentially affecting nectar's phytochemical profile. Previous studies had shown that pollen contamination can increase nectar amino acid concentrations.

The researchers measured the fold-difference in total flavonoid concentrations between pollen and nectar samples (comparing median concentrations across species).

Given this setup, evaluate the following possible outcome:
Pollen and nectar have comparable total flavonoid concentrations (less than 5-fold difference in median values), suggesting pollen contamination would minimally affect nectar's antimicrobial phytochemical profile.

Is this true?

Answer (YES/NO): NO